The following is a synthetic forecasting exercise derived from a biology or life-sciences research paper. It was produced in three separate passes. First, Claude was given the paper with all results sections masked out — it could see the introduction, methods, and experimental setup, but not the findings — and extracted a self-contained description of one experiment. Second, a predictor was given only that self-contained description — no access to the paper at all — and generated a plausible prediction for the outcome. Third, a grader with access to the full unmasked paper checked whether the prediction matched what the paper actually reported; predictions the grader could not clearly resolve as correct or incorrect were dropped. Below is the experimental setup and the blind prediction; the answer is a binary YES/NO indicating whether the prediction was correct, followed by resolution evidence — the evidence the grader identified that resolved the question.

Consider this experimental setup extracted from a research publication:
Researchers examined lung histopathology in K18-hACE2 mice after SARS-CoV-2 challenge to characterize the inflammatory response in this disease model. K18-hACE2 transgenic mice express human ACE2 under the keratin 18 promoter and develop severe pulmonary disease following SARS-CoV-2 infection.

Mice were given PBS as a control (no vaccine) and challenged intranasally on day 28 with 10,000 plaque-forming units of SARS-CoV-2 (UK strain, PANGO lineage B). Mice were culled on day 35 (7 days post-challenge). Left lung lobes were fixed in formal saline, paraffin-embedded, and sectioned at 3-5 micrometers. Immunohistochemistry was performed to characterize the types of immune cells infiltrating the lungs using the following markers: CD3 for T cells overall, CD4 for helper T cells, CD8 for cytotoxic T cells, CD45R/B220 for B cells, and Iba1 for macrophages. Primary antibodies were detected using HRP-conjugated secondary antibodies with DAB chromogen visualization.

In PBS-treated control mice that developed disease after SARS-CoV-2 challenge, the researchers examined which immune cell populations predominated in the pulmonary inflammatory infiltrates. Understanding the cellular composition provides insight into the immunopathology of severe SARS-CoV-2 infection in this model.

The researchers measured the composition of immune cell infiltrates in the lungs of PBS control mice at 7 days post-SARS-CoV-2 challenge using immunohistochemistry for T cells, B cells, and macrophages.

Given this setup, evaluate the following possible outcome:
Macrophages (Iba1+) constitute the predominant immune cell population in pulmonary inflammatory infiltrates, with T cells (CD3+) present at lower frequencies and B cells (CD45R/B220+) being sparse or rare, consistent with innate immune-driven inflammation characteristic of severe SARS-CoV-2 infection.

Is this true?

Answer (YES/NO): YES